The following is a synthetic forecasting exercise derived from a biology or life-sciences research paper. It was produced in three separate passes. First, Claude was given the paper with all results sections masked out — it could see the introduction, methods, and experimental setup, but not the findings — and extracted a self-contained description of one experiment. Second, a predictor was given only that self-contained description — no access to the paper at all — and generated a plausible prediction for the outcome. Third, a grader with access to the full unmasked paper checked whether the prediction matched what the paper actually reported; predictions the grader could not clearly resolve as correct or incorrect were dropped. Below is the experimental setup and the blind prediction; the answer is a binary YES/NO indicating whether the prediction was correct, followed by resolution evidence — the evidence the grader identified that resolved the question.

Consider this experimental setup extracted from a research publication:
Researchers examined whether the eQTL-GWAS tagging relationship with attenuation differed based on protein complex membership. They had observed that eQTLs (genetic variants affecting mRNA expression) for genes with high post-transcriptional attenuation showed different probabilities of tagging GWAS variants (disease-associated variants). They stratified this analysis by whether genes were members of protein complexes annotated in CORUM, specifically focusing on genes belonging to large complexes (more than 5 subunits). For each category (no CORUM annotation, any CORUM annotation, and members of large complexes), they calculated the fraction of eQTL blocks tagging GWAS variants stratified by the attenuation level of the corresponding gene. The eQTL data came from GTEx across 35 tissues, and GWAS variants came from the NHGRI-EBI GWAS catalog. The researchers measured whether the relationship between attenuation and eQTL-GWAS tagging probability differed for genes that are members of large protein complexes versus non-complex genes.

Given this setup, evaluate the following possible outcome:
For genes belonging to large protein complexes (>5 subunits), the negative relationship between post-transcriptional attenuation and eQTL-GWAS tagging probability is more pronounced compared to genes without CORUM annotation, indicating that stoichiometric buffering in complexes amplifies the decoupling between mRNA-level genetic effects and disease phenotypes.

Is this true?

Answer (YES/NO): YES